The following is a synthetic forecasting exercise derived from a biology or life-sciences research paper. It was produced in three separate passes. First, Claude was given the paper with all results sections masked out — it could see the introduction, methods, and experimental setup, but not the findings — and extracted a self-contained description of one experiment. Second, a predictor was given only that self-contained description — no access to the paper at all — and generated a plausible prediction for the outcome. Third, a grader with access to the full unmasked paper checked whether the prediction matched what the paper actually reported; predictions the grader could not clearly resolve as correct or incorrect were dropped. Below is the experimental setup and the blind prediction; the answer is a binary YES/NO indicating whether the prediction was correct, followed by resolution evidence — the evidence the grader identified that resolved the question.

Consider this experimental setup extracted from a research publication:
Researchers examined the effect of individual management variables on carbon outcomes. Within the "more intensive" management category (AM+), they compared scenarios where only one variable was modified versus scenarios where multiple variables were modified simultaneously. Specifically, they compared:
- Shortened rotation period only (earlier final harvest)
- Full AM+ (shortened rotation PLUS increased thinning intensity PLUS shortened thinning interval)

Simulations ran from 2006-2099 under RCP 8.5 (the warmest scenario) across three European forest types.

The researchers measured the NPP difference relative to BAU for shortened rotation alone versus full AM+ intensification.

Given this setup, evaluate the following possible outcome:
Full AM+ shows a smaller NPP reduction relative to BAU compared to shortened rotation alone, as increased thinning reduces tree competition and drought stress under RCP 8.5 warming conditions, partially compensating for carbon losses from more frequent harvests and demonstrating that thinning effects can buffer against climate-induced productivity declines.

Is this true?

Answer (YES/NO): NO